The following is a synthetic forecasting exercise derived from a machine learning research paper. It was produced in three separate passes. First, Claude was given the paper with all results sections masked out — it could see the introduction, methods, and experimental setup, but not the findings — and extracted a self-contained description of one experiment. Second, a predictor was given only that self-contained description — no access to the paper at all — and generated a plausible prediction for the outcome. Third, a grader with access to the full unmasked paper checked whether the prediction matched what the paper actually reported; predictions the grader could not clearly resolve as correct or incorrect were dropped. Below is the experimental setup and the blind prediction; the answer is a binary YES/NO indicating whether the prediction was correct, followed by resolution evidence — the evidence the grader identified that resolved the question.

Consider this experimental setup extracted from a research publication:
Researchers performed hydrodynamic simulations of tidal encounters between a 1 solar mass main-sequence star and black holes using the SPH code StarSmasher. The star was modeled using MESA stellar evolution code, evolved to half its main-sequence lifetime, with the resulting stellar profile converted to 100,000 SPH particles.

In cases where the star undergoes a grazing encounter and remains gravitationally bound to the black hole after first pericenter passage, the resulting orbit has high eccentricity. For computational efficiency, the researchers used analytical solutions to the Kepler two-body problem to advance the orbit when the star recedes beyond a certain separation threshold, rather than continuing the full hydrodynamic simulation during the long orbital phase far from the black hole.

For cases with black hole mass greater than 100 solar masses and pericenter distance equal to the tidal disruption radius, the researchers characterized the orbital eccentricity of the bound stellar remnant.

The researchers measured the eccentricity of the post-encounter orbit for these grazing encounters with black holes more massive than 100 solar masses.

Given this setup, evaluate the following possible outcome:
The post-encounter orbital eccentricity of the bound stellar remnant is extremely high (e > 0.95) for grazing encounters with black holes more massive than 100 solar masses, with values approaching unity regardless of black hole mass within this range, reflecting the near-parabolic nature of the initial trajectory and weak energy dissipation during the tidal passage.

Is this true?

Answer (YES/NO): YES